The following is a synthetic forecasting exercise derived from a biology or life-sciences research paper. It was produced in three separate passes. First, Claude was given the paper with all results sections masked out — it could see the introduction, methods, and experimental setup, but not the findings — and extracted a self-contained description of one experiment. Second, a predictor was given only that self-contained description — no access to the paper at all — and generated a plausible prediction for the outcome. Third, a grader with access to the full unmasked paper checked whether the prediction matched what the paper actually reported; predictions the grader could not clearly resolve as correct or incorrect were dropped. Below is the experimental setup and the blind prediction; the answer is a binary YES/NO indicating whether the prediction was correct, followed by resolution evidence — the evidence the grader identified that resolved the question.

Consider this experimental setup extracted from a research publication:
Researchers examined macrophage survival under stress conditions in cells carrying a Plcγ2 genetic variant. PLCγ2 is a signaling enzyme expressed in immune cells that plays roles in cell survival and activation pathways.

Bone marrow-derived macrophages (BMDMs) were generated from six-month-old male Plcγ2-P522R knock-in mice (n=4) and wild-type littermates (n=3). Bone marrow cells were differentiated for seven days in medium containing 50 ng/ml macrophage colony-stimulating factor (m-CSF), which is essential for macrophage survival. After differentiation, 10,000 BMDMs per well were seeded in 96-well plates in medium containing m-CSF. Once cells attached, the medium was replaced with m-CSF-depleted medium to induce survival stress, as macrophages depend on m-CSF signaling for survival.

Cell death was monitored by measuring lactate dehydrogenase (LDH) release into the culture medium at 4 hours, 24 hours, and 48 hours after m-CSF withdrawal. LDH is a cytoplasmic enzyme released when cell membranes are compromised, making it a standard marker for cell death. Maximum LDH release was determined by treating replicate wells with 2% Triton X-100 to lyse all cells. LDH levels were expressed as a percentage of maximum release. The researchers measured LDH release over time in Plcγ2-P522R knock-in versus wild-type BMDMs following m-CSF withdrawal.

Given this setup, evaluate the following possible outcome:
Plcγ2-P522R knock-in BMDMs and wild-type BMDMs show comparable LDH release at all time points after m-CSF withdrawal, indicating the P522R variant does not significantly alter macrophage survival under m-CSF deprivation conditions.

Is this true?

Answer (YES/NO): NO